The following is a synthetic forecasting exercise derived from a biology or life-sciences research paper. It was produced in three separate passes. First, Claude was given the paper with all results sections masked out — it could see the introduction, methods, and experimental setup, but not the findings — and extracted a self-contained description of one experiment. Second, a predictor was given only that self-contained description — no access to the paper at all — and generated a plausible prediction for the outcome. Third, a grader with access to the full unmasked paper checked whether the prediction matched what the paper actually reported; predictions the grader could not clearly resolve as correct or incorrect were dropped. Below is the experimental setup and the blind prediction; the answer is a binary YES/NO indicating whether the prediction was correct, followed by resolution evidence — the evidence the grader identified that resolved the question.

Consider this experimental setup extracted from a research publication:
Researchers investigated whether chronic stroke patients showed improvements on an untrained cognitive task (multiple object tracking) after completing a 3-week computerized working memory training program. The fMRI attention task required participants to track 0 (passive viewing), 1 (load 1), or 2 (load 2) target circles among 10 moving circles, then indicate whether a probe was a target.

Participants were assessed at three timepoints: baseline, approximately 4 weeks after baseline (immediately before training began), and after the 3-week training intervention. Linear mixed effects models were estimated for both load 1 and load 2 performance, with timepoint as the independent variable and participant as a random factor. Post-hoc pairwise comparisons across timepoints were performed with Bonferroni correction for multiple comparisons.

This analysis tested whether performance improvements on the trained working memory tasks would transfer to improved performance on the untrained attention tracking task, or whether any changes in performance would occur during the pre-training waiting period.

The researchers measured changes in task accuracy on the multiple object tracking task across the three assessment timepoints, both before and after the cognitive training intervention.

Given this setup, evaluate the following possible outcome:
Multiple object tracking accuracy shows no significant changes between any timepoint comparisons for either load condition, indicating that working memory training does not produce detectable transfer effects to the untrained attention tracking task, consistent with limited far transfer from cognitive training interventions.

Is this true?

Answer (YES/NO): NO